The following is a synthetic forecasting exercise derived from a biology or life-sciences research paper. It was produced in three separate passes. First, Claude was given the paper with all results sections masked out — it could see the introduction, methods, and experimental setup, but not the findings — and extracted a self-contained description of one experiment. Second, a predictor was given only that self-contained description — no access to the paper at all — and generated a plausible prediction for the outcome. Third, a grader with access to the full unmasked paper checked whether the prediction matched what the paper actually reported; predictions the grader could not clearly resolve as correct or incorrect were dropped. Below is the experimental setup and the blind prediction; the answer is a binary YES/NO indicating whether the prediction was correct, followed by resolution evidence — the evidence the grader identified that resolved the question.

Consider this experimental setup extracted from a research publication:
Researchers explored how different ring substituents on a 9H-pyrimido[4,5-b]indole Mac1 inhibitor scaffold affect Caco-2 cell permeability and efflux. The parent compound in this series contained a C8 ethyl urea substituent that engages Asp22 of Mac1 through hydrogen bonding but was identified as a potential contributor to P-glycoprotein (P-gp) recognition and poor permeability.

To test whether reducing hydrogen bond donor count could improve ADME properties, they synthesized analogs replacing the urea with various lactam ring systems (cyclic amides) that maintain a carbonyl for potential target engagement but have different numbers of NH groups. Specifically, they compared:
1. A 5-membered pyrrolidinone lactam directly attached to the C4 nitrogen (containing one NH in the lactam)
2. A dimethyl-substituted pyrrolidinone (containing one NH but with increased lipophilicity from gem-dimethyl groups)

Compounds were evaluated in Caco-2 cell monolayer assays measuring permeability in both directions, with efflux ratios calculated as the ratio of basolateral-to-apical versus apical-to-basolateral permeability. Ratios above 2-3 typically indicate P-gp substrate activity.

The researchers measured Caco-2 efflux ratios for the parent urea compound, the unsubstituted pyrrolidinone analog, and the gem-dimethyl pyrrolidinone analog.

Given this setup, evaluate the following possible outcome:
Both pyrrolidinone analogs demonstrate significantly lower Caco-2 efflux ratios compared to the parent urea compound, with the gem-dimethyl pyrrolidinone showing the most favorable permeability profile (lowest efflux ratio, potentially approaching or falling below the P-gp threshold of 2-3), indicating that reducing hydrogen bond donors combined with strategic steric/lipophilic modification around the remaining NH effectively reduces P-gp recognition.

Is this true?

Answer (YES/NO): NO